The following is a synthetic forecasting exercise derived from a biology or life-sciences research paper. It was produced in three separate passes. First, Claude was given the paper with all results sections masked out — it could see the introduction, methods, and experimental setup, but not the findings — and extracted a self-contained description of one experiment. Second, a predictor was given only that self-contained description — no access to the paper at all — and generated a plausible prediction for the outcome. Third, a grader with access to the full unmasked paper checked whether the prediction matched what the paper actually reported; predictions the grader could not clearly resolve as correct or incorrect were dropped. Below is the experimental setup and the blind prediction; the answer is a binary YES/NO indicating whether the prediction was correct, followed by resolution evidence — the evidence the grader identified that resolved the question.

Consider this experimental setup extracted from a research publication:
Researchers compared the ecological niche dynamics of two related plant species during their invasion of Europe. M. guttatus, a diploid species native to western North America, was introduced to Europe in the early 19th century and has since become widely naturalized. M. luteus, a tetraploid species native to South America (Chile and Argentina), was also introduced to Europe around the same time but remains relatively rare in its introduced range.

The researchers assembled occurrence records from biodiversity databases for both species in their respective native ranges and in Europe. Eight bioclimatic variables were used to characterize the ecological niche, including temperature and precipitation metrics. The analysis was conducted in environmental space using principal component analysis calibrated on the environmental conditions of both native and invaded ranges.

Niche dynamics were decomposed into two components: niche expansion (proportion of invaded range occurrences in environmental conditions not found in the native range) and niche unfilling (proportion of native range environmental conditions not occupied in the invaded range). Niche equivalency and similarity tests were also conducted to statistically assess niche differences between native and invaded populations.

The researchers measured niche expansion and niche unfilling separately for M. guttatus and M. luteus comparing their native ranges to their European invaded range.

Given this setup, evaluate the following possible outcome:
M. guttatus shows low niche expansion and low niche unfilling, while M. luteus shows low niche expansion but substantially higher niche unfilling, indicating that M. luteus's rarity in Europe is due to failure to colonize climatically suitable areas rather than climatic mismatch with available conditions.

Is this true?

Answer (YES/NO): NO